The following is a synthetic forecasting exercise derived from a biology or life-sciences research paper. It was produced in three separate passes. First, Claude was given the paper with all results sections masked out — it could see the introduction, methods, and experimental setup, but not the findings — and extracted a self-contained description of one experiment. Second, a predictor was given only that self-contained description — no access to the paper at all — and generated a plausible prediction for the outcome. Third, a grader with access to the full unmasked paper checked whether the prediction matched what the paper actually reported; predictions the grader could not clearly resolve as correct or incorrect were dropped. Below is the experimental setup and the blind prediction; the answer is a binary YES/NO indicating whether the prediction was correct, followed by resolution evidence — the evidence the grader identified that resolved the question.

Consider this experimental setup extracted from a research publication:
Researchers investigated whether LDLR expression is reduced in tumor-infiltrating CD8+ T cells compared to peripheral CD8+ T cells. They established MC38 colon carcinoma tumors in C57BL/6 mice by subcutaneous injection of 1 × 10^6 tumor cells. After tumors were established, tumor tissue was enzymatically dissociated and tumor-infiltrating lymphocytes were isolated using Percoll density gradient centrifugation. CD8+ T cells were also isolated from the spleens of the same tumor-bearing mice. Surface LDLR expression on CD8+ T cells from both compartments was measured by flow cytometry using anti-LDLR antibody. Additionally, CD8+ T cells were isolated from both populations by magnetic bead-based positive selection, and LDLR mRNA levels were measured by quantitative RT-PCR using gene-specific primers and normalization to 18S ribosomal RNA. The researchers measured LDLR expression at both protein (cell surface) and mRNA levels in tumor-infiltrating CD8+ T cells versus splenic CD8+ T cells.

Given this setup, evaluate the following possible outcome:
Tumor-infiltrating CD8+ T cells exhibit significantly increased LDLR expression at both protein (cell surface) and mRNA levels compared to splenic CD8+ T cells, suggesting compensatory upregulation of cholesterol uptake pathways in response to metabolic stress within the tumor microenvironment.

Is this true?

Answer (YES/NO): NO